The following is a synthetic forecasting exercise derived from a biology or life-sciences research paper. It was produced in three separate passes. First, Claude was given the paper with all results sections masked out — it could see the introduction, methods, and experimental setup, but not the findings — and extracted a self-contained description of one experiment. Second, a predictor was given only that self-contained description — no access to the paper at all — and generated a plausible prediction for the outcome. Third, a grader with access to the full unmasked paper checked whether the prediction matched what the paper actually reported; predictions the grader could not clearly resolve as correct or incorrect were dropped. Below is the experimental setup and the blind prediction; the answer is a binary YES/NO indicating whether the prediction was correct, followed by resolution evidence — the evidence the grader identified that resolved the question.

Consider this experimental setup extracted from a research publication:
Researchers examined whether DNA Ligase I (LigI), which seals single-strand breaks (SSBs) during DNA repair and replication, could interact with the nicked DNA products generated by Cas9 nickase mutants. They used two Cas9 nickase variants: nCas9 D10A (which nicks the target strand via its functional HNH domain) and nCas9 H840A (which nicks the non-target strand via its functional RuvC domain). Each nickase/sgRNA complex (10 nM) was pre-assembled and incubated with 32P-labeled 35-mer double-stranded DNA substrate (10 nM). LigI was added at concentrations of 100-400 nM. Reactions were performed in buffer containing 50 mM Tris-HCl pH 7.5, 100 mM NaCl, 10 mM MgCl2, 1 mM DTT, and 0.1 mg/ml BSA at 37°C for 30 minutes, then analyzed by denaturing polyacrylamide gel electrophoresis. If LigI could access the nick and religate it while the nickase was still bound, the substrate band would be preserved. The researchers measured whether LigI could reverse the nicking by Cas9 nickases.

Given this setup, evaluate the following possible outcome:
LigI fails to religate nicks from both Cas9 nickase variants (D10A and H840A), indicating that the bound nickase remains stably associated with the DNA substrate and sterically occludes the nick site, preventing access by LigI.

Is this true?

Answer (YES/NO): YES